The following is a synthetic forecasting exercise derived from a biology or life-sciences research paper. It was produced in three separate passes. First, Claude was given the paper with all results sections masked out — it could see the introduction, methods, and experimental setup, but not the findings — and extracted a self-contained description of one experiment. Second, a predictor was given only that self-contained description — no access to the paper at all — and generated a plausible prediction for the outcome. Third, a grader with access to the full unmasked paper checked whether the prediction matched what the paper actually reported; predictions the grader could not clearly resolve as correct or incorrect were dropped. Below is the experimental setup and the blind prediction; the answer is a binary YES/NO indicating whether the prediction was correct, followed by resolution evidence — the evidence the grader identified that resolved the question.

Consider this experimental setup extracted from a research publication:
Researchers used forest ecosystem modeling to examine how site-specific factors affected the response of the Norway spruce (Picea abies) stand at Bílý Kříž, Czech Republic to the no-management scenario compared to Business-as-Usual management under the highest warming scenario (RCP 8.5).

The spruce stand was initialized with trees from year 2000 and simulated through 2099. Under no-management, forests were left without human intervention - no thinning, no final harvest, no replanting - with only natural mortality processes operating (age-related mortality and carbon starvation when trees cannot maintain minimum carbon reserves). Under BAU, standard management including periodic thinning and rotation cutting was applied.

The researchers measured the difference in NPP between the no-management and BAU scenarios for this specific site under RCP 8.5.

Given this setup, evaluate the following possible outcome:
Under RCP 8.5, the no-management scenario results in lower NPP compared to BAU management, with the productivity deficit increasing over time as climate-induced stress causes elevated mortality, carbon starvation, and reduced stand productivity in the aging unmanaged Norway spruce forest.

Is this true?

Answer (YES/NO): YES